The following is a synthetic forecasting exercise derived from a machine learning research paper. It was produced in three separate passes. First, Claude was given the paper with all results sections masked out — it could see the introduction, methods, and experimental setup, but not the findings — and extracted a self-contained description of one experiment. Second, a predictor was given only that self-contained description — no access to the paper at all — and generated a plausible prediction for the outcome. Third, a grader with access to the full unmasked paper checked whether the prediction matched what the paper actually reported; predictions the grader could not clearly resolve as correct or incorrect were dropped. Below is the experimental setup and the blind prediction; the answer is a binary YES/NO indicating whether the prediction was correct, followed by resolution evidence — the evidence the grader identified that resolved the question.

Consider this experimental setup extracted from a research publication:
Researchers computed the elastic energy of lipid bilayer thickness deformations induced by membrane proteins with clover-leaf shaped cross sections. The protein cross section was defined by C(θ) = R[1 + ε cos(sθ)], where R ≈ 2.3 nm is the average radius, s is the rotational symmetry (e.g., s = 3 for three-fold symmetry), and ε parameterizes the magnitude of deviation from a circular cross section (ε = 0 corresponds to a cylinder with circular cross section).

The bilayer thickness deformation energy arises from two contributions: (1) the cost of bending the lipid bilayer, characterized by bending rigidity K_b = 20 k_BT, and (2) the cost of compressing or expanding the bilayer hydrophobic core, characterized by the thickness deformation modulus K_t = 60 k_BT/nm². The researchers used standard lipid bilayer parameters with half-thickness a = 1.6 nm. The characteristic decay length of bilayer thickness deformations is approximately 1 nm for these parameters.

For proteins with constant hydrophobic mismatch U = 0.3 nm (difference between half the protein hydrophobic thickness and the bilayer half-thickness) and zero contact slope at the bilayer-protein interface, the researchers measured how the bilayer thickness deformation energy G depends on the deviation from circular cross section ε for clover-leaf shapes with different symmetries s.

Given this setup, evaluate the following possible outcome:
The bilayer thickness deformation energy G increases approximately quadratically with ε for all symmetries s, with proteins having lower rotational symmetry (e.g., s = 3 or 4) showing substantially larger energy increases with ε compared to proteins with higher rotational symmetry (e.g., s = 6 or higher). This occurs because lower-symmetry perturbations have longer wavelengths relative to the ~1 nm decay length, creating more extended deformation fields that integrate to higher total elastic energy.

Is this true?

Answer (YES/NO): NO